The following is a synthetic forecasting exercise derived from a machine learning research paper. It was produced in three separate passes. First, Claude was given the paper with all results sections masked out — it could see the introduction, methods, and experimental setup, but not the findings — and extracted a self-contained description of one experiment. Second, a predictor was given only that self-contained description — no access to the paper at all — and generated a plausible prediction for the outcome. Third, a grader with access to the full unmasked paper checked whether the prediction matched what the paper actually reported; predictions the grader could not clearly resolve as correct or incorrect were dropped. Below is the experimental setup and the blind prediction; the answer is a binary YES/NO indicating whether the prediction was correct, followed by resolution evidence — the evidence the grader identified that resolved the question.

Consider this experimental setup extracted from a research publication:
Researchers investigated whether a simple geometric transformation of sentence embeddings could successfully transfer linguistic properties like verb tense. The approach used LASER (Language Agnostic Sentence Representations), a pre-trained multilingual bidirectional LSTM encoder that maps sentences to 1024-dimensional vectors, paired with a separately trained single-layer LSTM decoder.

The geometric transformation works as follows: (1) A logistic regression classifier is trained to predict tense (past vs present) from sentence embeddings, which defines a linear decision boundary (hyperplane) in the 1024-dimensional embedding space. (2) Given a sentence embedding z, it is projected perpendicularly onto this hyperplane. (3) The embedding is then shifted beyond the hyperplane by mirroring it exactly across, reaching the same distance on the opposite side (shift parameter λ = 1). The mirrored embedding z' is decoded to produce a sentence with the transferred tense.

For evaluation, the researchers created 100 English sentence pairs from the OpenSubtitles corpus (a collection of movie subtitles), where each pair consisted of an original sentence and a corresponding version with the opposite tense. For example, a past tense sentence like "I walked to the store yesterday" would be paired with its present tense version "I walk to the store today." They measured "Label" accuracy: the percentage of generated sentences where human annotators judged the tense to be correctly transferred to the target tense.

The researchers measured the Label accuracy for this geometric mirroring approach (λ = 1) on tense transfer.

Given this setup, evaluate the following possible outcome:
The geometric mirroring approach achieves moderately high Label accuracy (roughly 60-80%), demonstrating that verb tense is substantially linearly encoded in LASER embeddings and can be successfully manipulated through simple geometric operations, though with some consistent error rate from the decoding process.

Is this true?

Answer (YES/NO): NO